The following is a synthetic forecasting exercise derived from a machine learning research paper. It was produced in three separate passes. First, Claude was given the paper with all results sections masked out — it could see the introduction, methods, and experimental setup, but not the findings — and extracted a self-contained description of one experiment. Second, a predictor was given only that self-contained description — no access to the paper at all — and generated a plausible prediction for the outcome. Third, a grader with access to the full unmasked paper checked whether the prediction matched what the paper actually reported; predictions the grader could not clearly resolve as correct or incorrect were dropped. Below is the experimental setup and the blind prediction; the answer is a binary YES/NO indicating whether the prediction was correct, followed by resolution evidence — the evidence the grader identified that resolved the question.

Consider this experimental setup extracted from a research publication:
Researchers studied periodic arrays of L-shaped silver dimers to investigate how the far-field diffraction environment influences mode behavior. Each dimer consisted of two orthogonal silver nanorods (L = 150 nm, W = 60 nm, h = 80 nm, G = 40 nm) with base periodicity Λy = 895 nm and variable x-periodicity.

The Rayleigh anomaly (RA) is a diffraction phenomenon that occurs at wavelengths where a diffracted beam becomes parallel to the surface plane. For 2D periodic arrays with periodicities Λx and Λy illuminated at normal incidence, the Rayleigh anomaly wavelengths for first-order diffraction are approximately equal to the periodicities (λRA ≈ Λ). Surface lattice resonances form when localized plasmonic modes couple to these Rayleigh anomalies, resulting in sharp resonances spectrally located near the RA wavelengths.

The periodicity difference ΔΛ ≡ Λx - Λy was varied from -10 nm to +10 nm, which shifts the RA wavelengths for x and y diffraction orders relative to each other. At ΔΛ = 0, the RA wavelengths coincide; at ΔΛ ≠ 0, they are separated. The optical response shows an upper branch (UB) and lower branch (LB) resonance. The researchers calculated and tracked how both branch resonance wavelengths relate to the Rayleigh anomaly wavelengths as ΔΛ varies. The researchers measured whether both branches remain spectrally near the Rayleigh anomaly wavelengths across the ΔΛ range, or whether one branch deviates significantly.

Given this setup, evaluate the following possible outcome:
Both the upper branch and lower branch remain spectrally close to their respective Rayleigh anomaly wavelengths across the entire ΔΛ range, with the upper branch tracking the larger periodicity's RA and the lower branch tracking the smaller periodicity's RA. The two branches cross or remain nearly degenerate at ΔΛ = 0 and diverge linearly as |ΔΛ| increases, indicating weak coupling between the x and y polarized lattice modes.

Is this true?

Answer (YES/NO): NO